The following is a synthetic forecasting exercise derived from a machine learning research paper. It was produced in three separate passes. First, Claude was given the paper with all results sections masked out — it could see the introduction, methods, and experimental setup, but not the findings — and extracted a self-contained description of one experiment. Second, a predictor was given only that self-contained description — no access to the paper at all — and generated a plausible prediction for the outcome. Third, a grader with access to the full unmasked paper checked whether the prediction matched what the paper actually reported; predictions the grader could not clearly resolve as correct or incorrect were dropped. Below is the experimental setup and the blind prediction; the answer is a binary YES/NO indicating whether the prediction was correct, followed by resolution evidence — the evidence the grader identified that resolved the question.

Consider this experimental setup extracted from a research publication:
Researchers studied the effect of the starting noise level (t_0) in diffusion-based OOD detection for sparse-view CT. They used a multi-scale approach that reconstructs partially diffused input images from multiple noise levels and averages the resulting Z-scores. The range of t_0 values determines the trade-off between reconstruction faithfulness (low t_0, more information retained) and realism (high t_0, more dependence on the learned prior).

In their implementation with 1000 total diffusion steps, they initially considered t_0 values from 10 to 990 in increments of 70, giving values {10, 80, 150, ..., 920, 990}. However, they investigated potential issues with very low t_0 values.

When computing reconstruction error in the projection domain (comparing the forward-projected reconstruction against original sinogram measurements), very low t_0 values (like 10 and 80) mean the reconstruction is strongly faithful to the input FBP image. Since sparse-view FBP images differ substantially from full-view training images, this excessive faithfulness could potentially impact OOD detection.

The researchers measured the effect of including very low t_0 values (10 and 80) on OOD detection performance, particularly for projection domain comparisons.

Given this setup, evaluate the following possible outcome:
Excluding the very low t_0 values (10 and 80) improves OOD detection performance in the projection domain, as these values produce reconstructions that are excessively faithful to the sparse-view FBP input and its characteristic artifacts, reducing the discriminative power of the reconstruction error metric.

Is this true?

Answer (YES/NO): YES